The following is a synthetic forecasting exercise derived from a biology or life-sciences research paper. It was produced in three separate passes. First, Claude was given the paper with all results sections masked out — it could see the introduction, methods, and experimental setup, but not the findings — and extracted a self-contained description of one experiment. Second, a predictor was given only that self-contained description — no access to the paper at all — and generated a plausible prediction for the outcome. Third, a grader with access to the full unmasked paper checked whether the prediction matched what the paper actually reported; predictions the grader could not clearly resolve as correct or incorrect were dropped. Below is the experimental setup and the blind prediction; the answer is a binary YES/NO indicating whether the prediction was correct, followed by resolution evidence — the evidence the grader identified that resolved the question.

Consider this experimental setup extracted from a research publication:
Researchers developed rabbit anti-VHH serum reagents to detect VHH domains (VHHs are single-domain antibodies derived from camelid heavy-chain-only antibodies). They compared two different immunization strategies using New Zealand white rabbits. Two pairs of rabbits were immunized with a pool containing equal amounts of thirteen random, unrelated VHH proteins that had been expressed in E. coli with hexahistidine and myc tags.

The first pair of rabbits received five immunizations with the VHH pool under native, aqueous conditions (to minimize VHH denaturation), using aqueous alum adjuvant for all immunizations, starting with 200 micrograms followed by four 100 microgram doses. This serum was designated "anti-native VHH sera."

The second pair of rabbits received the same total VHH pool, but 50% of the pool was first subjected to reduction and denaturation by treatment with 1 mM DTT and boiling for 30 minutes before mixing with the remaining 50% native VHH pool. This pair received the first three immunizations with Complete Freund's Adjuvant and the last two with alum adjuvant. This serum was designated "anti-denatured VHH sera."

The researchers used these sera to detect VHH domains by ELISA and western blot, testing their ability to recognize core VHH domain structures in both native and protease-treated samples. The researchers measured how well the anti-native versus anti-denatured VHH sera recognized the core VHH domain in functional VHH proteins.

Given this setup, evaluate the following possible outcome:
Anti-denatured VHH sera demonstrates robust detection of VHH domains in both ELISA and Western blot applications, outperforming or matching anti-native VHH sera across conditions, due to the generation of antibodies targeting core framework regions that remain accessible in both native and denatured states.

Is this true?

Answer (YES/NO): YES